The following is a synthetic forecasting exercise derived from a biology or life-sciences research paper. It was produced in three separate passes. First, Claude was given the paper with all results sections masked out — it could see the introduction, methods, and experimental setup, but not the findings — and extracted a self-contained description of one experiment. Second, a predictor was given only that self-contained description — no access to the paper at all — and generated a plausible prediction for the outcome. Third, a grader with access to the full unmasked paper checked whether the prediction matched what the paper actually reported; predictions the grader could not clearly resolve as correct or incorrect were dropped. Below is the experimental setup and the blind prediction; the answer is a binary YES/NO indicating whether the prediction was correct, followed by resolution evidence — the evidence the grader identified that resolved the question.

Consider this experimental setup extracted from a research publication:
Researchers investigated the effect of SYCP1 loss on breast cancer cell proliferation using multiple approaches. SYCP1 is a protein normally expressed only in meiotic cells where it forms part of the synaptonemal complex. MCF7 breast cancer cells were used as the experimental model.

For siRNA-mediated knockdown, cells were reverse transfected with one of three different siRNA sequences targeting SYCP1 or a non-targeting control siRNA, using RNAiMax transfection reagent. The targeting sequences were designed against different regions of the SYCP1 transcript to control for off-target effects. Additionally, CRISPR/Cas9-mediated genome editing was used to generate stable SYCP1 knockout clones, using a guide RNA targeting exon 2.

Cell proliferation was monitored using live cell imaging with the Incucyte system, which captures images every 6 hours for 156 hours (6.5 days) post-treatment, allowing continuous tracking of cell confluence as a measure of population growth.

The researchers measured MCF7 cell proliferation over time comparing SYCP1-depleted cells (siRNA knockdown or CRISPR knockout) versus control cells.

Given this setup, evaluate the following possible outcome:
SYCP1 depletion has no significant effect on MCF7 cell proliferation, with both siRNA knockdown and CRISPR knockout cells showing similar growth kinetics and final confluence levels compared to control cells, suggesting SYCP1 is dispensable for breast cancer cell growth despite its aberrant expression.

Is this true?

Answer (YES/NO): NO